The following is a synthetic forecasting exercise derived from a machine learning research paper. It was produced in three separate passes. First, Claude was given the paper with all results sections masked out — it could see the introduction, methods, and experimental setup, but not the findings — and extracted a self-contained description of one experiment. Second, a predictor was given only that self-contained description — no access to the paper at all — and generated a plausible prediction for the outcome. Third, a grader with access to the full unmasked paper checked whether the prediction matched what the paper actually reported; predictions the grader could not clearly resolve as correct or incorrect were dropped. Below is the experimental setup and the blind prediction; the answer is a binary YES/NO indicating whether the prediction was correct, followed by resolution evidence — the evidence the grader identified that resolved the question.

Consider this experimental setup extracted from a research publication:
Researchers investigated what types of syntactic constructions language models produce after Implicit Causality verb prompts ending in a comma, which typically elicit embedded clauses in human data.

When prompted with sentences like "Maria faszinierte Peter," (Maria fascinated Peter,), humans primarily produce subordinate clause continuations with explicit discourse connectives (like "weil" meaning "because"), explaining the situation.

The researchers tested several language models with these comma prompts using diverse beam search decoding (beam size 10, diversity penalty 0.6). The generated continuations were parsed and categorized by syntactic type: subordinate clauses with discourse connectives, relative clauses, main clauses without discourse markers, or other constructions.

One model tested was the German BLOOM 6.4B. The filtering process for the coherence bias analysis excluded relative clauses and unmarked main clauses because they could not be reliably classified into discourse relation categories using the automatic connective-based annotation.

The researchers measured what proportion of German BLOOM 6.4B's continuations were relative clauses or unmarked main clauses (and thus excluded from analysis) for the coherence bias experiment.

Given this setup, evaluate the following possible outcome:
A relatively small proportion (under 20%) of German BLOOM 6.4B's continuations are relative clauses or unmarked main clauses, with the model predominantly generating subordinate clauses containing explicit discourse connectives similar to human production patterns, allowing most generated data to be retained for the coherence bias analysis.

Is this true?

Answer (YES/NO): NO